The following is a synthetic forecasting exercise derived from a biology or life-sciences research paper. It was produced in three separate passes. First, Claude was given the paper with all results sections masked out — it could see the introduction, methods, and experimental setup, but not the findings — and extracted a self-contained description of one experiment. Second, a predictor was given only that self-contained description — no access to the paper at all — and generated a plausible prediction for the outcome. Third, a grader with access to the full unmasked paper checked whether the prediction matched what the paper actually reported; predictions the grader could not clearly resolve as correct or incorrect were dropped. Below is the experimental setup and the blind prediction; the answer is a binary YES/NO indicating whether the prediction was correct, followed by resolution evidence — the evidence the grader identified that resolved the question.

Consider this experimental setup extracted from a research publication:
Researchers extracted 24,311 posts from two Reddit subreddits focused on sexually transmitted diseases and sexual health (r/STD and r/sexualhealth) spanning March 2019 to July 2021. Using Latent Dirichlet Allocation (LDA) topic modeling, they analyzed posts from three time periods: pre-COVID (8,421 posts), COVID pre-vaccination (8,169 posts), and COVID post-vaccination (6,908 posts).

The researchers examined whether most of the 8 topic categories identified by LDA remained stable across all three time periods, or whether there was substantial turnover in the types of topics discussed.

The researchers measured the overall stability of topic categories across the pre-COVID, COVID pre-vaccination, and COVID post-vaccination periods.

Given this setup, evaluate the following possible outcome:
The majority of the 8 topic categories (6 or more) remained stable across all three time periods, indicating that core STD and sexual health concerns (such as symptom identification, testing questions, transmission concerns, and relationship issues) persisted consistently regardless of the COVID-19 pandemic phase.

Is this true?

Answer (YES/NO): YES